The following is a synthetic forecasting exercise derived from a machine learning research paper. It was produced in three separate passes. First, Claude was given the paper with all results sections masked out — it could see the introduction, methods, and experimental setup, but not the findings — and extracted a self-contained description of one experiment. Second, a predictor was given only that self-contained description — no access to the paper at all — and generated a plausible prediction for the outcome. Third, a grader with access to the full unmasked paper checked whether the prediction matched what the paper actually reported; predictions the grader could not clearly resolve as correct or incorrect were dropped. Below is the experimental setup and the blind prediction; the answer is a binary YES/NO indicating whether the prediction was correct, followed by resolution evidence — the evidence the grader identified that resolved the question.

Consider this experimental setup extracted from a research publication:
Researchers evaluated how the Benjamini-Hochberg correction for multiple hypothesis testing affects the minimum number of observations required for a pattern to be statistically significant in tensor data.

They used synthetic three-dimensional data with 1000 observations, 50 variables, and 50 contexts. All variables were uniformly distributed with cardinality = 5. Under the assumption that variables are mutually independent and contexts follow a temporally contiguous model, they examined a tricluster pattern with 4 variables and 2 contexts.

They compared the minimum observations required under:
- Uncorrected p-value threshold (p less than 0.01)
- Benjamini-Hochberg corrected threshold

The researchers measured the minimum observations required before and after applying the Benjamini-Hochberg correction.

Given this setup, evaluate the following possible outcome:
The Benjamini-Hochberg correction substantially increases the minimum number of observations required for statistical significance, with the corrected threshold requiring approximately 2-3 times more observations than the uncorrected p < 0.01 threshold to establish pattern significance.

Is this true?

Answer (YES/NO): NO